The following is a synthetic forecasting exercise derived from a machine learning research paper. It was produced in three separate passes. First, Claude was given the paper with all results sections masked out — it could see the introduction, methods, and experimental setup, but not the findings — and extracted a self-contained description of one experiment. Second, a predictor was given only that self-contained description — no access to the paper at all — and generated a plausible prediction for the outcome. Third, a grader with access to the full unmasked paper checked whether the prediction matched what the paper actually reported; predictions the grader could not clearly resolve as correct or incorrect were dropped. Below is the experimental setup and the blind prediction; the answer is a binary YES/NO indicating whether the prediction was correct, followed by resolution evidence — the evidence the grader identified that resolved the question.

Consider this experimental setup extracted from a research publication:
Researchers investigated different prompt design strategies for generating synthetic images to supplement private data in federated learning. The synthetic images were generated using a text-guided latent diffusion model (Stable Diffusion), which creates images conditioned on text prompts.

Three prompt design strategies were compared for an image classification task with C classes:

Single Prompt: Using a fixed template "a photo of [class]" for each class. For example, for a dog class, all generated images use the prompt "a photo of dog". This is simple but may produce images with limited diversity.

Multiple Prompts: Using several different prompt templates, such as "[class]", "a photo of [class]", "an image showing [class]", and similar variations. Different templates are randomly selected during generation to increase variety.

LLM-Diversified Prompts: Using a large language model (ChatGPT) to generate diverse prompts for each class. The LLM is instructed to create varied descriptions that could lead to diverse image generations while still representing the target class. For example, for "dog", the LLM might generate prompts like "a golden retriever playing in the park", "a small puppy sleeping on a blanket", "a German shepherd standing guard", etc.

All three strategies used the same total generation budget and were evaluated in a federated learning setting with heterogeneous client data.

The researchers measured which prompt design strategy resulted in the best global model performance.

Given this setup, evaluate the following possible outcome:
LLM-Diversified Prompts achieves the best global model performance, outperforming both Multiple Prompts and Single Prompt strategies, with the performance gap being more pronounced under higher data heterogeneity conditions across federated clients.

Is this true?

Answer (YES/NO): NO